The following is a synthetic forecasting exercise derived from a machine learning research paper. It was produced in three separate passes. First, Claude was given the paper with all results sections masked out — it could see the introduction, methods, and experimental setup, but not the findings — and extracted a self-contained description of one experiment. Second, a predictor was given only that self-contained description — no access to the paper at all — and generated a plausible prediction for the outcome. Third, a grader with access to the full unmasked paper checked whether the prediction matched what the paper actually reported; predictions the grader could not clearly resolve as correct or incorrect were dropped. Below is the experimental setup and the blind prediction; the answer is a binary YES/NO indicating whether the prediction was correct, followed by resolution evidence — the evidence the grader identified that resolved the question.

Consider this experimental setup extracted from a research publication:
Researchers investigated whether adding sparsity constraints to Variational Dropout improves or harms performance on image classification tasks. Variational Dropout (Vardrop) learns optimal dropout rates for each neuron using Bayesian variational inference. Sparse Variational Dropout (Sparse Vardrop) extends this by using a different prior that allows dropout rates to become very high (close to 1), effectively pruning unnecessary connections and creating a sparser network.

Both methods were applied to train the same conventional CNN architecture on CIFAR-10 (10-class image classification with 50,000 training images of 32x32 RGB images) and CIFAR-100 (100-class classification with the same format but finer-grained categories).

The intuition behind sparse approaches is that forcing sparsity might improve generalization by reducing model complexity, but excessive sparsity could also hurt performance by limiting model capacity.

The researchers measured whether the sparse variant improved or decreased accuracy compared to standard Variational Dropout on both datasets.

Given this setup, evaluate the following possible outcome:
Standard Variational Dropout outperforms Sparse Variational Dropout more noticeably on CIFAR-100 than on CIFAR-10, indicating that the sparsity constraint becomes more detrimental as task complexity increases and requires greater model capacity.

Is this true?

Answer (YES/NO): NO